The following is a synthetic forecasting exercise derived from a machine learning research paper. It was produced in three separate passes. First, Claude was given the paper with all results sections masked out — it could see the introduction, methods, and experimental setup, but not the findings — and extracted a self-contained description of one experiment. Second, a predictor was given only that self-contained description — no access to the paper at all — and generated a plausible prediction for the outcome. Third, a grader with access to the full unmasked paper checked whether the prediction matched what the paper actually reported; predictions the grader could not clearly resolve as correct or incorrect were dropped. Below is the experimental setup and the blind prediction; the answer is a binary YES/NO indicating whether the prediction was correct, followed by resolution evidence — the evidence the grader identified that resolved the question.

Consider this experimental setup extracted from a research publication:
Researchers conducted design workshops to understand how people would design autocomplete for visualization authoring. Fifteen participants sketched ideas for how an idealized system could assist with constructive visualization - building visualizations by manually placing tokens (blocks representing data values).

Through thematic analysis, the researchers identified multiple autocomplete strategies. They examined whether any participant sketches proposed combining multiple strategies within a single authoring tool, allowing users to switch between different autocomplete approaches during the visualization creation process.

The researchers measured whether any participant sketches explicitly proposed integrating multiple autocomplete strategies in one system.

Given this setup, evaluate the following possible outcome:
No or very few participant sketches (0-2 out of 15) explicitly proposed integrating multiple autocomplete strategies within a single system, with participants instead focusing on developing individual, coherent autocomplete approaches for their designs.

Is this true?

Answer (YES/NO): YES